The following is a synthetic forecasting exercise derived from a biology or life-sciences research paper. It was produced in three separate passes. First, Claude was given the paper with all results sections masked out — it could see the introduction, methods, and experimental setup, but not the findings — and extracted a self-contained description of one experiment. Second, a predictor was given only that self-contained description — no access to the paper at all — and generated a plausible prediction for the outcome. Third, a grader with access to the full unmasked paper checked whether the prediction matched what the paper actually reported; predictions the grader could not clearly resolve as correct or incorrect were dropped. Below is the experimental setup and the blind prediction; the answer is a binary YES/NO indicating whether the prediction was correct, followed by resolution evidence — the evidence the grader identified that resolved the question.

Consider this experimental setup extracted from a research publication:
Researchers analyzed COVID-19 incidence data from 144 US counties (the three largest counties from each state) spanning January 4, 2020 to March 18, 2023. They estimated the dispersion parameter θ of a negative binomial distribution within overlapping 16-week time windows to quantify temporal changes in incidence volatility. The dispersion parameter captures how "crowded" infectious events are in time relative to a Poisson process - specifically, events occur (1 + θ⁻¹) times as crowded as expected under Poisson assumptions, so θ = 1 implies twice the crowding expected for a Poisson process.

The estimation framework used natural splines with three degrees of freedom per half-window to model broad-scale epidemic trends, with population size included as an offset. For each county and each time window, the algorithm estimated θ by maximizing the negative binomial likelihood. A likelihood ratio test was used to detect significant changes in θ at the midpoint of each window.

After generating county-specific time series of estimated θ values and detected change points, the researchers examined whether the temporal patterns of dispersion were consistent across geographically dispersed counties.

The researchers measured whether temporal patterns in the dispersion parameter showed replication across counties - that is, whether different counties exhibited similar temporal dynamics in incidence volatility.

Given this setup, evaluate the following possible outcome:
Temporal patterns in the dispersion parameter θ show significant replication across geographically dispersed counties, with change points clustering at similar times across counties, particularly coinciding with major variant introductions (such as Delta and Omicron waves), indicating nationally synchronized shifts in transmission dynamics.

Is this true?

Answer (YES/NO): YES